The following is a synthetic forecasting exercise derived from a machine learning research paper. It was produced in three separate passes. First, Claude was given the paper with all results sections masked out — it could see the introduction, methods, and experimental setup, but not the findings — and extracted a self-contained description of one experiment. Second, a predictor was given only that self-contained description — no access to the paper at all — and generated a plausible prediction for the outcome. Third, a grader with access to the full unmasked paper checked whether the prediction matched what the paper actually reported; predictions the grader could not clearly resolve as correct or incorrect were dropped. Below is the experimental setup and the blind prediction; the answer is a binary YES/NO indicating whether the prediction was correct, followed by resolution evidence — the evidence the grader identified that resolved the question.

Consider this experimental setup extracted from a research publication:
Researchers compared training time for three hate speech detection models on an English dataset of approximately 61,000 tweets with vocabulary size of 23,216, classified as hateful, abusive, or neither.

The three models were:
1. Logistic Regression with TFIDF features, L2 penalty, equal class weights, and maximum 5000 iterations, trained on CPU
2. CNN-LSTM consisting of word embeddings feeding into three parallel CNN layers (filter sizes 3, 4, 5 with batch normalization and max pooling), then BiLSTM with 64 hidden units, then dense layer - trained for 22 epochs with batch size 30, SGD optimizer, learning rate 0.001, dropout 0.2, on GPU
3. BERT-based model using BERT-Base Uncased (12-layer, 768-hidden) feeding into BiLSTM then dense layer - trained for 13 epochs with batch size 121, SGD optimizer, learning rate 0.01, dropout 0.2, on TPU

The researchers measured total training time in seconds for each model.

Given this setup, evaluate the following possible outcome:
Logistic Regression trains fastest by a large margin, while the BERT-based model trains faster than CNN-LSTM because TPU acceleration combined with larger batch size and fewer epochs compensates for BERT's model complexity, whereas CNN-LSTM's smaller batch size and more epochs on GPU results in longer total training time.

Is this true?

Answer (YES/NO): NO